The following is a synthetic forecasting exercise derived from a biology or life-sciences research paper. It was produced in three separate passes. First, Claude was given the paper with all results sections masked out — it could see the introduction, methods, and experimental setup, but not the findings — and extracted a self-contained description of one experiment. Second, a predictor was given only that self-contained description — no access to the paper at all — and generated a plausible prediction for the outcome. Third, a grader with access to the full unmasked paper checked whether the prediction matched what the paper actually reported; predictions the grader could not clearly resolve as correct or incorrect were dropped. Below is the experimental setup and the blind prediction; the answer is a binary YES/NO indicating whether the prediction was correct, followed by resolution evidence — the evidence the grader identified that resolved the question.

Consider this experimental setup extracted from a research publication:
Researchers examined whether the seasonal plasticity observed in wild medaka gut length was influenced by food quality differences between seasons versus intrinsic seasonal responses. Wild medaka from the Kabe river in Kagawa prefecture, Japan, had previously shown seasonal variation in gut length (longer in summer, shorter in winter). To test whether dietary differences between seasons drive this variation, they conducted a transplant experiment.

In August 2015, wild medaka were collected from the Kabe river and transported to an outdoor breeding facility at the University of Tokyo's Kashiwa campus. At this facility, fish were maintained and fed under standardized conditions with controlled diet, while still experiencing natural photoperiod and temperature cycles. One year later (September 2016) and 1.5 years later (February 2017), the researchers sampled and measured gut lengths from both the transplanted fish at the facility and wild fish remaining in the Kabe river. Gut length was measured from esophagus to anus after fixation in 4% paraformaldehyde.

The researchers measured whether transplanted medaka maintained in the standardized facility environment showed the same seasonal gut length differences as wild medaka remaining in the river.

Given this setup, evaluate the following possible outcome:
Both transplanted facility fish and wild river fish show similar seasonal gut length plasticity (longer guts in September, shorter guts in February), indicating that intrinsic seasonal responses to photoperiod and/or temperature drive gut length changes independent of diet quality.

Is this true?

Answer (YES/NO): YES